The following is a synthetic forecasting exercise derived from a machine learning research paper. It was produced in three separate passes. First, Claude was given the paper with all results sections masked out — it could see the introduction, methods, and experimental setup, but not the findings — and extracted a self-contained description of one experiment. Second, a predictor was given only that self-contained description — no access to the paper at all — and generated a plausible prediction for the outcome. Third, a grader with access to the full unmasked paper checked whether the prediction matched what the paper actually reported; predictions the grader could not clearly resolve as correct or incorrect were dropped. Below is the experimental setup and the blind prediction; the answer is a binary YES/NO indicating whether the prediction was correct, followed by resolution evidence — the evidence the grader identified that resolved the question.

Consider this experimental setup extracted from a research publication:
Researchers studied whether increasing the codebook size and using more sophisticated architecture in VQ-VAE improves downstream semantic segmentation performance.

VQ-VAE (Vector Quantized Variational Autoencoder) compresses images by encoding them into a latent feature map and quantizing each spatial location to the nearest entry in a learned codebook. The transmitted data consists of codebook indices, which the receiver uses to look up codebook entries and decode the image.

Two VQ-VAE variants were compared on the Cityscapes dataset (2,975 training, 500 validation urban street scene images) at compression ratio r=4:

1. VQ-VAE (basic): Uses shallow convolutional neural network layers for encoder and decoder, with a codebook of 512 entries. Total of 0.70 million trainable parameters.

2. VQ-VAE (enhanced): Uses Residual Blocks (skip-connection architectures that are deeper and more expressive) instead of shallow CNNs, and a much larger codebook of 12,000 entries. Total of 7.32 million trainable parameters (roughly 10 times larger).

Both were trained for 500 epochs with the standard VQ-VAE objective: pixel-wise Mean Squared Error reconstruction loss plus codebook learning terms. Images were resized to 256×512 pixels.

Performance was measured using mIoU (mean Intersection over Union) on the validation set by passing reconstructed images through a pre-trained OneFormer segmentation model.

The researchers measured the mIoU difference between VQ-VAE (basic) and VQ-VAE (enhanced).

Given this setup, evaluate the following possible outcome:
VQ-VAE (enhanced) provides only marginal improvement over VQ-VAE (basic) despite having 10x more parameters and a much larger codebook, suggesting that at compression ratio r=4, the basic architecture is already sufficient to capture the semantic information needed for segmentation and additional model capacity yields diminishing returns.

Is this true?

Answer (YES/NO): YES